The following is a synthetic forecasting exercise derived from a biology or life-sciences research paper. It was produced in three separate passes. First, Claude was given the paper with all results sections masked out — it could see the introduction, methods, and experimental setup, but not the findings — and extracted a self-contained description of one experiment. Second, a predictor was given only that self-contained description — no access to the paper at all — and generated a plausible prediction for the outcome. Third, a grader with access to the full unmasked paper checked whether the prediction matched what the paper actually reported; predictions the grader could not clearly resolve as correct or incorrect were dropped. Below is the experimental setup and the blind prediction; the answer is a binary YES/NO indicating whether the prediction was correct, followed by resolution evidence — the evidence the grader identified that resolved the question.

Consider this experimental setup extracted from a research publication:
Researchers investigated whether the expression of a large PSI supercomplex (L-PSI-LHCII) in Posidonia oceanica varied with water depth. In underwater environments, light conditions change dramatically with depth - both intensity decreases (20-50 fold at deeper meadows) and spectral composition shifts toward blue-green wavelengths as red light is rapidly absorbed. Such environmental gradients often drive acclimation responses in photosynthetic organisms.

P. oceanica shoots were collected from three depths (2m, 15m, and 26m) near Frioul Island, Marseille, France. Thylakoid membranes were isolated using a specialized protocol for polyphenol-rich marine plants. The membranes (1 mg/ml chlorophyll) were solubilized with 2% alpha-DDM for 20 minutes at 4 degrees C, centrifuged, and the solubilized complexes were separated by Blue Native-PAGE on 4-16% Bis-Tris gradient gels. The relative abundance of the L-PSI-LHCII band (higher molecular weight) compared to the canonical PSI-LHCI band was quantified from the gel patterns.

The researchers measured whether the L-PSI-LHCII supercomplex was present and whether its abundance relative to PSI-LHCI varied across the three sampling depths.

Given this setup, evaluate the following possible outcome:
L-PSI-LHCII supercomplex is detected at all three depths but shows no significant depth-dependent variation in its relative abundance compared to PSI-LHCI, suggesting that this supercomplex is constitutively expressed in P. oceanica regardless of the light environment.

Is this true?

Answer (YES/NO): YES